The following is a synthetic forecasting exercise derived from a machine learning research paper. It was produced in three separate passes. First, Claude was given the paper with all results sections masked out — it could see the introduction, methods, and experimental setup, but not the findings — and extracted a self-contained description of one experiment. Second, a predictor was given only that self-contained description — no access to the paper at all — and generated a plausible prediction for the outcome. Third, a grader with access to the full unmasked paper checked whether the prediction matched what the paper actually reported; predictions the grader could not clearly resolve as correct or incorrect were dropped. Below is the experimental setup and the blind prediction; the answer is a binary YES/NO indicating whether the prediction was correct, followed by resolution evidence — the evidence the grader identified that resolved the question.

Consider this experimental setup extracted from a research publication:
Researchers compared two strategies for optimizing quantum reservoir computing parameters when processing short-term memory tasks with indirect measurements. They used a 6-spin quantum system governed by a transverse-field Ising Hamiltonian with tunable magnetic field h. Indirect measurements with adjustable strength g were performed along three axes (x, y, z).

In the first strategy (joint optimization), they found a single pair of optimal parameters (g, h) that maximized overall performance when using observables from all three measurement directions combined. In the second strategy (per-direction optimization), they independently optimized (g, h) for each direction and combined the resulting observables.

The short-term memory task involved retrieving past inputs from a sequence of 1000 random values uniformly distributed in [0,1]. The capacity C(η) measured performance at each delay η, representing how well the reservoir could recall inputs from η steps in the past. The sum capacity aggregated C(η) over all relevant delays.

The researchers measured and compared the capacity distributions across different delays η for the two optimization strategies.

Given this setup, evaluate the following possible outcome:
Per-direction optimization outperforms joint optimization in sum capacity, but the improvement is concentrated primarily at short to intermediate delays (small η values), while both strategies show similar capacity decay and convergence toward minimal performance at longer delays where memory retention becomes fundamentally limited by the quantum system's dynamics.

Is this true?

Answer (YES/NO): NO